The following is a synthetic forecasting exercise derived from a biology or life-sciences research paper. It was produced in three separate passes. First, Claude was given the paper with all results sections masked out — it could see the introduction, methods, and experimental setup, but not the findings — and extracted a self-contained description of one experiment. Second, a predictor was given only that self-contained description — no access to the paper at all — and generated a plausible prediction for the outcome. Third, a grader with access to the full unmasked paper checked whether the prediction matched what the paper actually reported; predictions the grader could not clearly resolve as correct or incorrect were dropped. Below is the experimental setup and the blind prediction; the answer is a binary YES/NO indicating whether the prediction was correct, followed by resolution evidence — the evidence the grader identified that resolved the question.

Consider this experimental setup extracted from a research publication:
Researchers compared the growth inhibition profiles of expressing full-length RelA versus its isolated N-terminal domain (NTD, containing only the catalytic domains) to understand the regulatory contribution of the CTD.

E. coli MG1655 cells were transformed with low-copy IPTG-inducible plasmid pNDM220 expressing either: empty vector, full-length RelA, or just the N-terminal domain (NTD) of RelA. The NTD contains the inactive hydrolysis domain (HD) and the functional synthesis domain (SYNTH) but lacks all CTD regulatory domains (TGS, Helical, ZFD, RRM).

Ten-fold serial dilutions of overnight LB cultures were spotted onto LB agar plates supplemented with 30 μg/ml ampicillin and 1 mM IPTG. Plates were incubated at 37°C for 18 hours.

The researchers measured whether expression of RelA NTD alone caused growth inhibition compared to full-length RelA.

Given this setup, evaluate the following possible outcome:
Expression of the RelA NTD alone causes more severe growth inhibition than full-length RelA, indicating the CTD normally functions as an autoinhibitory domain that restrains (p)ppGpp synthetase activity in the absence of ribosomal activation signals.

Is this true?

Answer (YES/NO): NO